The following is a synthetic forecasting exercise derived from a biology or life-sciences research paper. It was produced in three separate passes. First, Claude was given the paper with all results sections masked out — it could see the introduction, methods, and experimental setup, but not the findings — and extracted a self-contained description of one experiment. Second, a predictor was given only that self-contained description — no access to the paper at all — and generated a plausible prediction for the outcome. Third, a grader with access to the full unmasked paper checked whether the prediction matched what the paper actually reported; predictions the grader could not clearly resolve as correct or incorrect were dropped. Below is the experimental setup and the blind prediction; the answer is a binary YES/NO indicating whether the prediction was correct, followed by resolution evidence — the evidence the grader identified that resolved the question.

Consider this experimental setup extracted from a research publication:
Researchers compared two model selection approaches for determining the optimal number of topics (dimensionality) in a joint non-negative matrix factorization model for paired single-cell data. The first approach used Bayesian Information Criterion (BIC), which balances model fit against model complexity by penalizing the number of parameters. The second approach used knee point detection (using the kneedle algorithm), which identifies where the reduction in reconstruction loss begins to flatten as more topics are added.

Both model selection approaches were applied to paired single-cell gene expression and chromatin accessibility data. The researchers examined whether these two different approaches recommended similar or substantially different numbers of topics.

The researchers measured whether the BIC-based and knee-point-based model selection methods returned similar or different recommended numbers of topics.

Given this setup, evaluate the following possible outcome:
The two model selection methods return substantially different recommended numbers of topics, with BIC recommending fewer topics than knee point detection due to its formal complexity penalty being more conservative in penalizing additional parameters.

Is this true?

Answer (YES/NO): NO